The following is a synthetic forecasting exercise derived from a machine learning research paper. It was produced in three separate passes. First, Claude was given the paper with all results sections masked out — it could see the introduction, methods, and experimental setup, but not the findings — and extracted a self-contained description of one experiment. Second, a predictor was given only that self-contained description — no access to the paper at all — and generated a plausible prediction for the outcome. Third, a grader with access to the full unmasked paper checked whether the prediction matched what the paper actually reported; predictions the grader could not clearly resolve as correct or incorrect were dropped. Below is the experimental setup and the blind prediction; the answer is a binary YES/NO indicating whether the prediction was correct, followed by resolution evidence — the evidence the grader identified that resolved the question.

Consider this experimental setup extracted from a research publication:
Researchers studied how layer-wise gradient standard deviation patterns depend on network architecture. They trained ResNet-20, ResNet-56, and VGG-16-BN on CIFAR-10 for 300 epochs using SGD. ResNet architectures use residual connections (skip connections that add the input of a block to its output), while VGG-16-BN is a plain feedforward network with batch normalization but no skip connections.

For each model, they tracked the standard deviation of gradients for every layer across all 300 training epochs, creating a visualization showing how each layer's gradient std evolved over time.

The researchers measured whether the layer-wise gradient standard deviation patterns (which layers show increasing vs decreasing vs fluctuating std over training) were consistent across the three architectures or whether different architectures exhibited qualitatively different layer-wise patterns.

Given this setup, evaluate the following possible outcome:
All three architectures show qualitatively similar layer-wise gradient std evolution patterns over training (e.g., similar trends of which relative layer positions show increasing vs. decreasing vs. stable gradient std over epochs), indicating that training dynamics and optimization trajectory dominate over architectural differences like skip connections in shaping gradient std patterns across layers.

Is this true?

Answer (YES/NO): NO